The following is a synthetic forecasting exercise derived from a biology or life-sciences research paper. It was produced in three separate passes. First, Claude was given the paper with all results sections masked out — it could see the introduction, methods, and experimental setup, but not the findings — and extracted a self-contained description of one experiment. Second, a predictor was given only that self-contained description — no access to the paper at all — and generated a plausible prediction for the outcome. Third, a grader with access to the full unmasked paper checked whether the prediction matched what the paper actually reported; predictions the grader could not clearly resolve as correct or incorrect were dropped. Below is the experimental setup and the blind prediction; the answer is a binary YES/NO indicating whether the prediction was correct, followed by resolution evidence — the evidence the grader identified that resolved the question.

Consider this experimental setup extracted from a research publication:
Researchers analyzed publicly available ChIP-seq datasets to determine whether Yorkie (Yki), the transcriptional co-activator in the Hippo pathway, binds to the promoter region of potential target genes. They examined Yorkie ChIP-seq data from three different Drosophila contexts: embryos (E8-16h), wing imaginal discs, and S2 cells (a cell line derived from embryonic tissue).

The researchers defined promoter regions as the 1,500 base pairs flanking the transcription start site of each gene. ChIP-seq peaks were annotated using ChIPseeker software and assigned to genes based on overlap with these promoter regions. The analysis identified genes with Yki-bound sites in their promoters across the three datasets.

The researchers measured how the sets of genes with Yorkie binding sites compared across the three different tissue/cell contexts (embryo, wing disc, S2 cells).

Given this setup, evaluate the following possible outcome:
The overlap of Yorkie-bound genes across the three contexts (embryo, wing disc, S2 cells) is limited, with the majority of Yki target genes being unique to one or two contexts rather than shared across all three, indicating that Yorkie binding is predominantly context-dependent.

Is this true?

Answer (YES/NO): YES